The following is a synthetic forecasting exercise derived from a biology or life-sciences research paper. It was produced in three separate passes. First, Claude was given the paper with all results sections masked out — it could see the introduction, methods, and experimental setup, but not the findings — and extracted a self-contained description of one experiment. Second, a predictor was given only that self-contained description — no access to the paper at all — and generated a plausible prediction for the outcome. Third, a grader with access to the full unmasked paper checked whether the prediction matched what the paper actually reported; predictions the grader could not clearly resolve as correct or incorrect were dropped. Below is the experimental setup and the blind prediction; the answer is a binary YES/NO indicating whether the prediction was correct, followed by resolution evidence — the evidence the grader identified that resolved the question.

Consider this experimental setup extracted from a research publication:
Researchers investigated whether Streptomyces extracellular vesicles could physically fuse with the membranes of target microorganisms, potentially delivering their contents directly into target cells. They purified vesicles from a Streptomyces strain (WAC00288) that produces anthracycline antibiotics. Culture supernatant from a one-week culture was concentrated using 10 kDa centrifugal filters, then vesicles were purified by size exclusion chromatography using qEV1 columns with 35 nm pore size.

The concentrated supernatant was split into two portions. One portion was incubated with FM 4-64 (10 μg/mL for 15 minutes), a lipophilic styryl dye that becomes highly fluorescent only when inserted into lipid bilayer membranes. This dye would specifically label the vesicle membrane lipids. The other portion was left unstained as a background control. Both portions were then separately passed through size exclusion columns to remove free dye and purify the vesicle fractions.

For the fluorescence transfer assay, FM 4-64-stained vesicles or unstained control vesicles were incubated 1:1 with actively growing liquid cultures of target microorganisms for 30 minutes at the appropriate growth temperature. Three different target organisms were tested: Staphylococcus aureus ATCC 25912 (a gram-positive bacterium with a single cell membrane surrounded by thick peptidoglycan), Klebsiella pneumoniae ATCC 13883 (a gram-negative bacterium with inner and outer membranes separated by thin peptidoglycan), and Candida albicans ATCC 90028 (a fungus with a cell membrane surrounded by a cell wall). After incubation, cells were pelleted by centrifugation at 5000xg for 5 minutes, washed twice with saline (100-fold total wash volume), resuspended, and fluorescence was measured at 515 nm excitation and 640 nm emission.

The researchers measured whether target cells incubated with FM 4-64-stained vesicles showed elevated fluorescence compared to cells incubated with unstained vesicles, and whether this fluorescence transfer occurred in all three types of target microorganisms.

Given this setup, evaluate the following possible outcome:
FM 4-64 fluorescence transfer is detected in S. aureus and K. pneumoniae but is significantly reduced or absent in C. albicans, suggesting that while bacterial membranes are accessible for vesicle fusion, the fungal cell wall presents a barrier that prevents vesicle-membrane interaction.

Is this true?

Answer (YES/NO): NO